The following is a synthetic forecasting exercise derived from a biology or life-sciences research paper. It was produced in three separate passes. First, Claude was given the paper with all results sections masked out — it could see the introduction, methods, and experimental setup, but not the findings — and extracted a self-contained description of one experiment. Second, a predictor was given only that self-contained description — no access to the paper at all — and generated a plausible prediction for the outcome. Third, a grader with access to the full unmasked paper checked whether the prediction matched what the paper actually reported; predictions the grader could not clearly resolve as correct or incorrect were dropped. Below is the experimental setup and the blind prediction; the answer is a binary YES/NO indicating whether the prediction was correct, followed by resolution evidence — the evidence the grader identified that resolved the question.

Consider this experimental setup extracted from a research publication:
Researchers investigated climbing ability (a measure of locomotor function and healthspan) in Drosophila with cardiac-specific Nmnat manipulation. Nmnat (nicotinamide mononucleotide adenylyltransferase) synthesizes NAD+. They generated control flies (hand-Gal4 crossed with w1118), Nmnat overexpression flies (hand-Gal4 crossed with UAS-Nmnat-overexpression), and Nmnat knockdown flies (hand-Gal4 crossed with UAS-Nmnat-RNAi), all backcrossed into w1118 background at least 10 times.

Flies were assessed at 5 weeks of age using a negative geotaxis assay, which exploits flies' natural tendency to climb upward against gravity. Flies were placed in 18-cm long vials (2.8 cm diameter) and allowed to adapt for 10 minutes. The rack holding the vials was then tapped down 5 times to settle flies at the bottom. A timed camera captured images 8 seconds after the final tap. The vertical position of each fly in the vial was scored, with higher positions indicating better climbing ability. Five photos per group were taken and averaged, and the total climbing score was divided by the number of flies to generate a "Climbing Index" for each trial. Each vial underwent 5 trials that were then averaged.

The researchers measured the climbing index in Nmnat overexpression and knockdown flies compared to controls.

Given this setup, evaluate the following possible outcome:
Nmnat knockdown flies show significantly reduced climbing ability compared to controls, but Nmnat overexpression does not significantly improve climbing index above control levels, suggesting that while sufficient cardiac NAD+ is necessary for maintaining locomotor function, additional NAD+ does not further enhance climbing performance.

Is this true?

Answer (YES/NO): NO